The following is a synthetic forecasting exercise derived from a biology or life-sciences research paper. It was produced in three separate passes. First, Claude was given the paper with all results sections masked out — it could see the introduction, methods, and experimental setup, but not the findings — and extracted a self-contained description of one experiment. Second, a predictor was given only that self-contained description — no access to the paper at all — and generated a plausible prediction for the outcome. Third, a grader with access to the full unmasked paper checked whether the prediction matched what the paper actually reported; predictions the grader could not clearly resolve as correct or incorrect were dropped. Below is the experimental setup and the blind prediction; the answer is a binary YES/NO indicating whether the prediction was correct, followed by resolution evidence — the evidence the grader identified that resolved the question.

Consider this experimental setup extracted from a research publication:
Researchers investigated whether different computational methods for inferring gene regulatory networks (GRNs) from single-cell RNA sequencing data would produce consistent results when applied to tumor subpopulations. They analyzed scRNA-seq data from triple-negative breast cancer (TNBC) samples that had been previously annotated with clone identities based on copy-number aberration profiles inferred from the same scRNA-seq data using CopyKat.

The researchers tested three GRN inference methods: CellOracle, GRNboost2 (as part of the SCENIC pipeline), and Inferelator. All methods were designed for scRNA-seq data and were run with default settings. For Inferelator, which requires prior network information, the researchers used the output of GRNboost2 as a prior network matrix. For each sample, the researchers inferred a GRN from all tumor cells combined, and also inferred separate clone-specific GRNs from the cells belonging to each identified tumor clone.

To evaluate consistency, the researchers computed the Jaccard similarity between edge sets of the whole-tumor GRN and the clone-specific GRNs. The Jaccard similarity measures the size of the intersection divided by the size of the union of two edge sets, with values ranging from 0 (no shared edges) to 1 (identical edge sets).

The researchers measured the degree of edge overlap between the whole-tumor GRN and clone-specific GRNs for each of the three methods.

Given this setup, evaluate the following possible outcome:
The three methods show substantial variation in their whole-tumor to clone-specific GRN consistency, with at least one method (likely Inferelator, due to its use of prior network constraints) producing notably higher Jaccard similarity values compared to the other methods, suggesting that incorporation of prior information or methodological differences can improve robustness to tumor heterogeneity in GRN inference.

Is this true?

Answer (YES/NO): NO